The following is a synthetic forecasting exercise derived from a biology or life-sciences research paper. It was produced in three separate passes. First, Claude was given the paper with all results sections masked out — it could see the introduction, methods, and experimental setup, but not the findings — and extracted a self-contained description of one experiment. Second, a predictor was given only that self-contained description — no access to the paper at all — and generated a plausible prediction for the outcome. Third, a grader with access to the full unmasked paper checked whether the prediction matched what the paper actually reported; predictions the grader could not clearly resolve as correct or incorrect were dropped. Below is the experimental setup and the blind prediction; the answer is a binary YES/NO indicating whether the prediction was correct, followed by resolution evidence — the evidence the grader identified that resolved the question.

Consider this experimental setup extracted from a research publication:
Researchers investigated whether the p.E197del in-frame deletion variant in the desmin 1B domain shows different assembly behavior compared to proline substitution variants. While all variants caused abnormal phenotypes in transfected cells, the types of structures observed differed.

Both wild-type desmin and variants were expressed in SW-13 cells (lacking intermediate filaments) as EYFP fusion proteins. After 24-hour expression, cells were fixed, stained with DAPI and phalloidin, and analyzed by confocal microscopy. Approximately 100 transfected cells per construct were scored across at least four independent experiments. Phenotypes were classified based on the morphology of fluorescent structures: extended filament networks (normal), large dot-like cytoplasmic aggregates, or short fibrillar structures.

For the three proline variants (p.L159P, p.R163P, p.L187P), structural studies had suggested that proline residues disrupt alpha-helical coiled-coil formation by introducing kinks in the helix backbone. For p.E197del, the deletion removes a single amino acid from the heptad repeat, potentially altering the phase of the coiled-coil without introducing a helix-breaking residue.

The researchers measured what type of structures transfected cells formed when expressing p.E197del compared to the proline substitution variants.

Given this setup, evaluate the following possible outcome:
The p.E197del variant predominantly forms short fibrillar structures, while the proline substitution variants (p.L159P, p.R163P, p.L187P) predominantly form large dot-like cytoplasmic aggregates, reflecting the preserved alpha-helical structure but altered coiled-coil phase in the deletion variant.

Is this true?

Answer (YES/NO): NO